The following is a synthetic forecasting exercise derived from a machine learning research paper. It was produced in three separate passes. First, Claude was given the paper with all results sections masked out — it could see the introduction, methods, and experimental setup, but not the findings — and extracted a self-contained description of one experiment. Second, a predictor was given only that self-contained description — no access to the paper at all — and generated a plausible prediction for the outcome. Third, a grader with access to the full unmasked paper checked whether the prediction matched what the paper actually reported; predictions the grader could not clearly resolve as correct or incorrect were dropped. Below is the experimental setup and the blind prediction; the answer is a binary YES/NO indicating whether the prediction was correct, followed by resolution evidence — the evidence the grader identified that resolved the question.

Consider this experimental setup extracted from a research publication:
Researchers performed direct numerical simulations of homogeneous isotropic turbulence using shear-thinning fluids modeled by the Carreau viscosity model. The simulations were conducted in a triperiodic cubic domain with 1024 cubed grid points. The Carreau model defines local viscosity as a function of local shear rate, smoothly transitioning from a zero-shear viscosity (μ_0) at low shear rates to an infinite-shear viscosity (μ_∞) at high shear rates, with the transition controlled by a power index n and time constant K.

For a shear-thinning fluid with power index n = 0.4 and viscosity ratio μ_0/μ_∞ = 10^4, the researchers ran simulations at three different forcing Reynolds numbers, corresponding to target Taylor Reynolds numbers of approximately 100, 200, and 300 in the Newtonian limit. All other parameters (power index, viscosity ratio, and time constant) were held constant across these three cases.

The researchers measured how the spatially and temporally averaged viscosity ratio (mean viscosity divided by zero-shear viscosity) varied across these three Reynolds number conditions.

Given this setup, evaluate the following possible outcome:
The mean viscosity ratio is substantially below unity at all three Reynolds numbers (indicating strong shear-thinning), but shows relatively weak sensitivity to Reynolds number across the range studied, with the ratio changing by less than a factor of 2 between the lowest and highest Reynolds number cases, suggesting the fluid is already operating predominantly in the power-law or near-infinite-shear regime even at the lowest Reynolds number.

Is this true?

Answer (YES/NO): YES